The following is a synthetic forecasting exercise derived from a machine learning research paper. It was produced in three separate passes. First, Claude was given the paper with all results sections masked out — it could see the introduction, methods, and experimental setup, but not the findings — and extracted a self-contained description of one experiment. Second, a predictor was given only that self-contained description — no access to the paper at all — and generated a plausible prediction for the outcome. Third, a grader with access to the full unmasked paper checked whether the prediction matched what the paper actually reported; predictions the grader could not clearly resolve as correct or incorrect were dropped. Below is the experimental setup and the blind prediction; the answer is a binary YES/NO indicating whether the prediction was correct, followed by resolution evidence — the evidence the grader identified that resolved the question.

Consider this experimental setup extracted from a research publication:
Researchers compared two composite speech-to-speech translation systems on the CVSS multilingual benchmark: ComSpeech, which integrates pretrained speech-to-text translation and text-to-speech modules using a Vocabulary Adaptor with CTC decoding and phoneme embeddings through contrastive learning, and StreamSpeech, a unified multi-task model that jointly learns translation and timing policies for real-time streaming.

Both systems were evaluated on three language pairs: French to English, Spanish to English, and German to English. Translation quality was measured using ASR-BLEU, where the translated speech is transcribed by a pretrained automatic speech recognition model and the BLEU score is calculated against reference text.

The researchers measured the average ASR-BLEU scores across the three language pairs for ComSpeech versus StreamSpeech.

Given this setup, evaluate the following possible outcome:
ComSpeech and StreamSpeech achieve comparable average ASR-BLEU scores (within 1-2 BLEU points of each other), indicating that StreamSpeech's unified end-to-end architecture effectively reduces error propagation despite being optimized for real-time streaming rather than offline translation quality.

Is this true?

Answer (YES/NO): YES